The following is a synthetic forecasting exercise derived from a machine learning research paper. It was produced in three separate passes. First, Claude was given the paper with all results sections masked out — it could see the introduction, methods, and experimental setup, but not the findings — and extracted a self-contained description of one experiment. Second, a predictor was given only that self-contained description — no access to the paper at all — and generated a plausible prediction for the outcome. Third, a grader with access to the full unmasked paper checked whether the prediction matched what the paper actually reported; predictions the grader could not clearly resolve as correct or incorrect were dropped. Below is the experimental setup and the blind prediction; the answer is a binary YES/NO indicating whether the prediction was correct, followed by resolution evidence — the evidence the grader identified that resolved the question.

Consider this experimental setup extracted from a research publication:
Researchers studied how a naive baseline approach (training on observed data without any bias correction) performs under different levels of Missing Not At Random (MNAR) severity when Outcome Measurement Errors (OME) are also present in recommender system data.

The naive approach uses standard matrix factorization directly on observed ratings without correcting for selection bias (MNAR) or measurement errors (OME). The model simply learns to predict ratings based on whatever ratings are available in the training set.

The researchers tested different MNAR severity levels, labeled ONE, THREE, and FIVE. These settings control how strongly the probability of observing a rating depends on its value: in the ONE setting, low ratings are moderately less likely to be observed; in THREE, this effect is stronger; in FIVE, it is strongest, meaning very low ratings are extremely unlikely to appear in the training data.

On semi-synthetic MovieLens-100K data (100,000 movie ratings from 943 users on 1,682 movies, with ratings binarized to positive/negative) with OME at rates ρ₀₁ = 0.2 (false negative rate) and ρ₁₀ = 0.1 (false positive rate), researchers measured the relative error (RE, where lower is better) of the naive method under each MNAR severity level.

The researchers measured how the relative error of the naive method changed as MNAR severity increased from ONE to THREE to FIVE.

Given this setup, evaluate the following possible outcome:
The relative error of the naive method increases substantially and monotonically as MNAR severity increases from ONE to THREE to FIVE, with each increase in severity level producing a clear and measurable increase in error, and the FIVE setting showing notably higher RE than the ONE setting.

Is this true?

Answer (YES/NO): YES